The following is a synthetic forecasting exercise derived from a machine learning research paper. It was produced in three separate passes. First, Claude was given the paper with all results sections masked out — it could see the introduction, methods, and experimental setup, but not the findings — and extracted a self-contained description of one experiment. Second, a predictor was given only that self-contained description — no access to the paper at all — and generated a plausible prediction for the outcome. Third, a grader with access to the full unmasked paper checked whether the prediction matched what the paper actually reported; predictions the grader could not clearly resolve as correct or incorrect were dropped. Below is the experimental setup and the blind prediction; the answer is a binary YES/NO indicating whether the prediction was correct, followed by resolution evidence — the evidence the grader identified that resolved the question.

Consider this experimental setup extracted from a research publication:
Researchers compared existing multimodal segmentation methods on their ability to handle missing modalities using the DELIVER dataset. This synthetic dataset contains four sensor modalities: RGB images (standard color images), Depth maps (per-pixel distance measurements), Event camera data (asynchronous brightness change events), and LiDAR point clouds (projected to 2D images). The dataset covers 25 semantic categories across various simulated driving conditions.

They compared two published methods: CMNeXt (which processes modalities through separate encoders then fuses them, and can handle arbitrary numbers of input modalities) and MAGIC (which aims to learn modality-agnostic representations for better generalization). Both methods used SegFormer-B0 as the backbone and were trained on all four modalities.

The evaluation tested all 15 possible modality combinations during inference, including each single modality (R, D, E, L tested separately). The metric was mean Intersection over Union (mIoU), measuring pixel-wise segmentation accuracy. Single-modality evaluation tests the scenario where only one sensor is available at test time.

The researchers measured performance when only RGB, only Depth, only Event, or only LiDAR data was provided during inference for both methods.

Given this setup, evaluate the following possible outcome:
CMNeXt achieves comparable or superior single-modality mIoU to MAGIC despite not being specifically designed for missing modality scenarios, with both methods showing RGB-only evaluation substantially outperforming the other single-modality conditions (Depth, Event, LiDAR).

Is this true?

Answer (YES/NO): NO